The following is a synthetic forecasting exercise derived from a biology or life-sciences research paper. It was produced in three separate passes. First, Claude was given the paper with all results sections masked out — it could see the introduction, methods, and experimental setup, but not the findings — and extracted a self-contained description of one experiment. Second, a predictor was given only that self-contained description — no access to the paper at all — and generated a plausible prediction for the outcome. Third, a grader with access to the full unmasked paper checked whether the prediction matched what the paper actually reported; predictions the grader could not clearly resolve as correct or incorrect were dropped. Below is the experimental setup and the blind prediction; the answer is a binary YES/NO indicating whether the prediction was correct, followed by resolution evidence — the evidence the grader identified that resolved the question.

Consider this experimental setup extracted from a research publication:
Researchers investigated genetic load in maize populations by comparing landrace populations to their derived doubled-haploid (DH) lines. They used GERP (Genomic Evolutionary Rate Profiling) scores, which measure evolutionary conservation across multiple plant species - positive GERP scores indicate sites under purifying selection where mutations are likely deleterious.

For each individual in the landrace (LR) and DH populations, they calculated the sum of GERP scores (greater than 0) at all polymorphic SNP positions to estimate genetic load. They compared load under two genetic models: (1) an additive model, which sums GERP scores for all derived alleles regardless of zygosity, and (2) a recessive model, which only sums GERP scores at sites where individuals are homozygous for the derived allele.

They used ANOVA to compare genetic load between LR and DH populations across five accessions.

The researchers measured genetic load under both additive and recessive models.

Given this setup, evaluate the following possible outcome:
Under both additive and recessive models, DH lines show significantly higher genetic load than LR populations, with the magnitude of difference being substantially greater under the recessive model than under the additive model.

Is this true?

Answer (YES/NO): NO